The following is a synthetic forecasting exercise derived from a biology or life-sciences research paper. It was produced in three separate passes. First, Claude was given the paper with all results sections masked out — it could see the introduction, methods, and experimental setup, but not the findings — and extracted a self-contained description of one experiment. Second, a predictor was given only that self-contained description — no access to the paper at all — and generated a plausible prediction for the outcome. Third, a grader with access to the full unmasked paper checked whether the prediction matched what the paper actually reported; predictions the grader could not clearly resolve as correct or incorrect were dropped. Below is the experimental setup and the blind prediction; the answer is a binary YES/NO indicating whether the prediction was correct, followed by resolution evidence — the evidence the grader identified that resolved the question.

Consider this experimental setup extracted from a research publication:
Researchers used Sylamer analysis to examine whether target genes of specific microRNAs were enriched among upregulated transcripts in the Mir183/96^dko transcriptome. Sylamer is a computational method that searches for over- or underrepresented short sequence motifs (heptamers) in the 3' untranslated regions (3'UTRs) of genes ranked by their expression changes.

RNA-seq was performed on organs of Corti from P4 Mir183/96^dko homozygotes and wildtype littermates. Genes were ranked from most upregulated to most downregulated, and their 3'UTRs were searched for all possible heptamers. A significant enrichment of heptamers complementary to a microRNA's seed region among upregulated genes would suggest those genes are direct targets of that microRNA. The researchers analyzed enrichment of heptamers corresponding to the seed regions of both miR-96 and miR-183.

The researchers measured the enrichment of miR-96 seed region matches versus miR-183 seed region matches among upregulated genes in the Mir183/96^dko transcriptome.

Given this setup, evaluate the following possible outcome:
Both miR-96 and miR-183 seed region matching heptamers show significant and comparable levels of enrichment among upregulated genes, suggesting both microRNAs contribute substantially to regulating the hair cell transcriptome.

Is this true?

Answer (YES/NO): NO